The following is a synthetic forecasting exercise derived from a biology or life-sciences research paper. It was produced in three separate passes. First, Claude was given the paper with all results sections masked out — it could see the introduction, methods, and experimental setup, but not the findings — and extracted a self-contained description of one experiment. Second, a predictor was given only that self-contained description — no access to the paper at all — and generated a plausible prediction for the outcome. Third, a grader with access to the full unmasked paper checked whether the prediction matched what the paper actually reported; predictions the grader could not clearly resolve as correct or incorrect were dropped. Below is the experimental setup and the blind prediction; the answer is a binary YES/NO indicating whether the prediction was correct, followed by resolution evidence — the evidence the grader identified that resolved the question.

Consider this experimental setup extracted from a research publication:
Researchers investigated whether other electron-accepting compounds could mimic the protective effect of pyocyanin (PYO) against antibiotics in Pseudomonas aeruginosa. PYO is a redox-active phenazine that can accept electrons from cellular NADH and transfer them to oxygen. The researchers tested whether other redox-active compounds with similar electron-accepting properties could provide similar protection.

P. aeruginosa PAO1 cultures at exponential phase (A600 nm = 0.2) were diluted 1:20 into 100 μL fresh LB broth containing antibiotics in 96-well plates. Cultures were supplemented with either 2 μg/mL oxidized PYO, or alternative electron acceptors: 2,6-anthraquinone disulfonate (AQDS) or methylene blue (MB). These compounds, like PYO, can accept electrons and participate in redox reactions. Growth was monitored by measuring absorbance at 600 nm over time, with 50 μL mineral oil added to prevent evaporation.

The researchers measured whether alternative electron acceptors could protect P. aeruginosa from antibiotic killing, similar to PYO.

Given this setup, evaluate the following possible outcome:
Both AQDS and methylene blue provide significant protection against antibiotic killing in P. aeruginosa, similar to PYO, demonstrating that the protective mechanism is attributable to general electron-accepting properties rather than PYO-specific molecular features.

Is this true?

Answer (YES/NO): YES